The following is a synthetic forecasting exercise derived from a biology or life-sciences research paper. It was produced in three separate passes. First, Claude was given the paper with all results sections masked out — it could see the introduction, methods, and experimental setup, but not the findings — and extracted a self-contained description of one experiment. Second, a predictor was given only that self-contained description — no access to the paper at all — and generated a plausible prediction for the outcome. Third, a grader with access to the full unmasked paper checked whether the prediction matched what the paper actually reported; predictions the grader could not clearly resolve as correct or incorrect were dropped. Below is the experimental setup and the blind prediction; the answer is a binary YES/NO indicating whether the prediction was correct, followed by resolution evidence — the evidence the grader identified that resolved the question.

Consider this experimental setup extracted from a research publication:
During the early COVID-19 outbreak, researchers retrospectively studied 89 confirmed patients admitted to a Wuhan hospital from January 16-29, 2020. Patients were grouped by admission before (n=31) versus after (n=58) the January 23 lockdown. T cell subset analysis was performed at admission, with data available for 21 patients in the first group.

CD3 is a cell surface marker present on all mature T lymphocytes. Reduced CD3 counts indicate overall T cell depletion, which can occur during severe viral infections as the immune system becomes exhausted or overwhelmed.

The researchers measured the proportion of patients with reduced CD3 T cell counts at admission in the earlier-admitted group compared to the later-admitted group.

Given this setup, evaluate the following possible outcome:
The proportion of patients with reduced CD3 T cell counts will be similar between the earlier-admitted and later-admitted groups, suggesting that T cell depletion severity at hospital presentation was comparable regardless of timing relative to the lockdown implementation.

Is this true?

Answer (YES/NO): NO